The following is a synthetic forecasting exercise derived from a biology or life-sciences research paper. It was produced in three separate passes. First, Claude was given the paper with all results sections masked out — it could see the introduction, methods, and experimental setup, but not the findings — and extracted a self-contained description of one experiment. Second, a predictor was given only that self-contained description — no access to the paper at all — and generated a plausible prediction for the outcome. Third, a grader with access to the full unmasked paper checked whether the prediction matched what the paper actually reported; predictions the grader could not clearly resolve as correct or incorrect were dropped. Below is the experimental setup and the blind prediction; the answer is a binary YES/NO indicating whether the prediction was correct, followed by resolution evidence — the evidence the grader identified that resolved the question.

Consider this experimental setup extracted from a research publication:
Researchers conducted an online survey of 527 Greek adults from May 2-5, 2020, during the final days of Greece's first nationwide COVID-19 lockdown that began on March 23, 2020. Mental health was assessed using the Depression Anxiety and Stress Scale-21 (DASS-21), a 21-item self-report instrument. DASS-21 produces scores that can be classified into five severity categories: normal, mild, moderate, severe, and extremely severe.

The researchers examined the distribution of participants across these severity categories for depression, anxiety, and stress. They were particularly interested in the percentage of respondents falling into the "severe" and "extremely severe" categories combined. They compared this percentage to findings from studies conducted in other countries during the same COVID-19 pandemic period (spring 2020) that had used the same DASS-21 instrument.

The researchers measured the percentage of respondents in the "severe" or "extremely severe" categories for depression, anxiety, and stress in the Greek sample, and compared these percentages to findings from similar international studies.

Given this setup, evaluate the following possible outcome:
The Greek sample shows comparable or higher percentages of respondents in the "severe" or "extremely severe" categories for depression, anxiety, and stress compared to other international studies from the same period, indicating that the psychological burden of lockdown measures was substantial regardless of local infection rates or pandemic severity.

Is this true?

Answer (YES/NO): YES